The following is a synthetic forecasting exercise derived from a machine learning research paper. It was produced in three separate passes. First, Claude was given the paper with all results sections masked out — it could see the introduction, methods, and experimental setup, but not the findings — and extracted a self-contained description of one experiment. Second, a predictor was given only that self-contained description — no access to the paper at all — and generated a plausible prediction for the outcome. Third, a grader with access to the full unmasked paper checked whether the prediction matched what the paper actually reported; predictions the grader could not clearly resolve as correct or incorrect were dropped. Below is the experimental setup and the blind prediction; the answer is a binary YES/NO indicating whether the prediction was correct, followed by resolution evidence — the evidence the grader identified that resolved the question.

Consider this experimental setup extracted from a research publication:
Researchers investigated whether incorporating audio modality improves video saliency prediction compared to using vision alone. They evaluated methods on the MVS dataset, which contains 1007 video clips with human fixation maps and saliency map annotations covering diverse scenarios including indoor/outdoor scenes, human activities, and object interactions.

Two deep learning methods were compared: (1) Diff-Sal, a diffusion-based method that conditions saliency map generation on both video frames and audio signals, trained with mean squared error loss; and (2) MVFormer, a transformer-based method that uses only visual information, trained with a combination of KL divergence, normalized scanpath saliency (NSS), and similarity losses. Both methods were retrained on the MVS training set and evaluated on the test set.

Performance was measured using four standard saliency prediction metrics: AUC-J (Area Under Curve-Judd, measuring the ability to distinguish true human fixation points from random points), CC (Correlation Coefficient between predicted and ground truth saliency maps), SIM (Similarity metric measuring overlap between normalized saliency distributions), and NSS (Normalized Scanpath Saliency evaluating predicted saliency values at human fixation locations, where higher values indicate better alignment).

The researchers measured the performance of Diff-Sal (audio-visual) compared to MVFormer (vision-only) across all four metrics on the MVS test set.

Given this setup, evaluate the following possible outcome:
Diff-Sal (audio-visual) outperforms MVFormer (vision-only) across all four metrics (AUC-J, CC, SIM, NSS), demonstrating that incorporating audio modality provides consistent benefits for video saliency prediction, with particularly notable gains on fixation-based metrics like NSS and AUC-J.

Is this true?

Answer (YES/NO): NO